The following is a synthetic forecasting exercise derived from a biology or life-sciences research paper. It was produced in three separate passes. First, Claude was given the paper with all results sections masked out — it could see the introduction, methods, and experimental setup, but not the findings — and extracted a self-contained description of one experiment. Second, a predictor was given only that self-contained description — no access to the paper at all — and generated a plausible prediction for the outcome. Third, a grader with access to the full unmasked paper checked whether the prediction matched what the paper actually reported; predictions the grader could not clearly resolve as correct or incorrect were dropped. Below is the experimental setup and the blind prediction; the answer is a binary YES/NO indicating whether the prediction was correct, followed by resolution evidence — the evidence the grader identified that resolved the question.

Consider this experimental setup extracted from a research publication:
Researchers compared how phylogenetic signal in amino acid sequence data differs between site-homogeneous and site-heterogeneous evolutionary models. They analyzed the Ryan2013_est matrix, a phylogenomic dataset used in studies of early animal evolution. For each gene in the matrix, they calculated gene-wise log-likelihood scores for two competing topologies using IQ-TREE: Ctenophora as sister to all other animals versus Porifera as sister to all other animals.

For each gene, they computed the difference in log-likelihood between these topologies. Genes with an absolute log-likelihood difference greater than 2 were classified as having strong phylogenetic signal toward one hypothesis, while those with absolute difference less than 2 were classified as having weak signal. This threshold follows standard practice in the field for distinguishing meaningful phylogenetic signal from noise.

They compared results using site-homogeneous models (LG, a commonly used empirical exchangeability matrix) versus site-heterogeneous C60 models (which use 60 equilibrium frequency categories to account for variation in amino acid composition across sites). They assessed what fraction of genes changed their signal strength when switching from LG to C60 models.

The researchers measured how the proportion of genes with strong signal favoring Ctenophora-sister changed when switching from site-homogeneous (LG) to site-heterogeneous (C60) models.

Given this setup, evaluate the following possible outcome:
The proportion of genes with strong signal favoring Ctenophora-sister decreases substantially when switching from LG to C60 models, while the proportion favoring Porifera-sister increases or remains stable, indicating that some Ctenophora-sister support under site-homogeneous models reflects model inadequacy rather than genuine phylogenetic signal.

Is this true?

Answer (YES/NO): YES